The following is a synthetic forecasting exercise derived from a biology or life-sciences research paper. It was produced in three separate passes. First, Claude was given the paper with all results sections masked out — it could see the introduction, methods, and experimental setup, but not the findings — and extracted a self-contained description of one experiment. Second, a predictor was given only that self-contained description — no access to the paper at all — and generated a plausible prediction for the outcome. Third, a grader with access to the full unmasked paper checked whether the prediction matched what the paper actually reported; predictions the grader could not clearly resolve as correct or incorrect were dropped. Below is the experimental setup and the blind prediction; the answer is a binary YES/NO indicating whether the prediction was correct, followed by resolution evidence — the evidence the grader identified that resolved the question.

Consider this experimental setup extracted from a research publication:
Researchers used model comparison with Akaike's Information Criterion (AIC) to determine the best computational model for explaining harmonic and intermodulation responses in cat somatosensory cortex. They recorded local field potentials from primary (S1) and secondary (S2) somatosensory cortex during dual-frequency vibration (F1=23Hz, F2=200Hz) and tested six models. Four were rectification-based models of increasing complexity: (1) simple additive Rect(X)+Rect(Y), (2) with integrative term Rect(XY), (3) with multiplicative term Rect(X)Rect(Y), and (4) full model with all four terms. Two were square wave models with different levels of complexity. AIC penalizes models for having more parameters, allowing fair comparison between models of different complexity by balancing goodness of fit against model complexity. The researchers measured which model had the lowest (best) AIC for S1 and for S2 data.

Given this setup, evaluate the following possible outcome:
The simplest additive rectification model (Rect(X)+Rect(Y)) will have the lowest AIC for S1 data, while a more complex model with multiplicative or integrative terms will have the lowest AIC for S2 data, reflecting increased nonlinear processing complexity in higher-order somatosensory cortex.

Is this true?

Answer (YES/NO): NO